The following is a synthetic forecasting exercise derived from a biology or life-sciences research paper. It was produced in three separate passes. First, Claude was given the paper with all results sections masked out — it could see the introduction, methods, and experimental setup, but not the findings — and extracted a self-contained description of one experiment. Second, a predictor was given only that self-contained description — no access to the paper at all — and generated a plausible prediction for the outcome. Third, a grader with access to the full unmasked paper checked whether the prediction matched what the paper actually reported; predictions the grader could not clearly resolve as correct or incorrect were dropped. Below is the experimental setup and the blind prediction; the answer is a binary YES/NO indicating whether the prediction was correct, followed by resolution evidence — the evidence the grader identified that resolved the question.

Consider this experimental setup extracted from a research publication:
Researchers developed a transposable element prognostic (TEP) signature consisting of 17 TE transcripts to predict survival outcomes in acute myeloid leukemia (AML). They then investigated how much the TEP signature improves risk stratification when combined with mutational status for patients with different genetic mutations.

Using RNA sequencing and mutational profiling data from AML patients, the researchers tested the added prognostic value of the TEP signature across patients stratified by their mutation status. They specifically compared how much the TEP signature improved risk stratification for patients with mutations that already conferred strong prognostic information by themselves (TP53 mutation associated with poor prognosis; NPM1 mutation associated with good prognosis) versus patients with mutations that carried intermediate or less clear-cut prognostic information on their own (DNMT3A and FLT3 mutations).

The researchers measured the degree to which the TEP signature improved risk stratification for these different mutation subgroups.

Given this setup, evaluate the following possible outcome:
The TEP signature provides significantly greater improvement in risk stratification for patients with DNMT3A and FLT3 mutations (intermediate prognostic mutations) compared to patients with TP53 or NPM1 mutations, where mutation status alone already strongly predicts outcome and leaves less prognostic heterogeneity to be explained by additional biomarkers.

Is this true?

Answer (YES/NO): YES